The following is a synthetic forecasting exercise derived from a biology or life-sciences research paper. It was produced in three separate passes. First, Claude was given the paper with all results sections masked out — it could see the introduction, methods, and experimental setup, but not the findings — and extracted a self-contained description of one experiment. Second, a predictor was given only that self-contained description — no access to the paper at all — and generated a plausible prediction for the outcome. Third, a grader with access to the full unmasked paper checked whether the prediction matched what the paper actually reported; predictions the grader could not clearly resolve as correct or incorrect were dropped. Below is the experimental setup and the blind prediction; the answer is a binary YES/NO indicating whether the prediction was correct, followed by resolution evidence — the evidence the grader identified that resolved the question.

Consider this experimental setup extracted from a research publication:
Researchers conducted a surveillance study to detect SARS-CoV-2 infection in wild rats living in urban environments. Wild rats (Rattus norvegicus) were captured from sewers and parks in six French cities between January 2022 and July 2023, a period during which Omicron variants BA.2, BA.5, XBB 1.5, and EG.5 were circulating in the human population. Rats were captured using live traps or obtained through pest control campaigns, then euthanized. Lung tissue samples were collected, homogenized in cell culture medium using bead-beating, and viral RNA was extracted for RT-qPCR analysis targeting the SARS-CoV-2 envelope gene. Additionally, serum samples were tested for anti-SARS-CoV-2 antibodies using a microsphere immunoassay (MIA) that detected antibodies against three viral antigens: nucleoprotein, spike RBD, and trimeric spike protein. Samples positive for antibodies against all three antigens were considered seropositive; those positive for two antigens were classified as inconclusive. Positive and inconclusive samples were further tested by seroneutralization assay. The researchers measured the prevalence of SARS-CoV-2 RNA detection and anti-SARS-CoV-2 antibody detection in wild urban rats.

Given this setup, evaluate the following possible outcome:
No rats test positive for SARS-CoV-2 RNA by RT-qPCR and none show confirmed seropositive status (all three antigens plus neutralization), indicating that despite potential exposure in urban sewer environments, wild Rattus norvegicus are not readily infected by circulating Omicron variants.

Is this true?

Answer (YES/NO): YES